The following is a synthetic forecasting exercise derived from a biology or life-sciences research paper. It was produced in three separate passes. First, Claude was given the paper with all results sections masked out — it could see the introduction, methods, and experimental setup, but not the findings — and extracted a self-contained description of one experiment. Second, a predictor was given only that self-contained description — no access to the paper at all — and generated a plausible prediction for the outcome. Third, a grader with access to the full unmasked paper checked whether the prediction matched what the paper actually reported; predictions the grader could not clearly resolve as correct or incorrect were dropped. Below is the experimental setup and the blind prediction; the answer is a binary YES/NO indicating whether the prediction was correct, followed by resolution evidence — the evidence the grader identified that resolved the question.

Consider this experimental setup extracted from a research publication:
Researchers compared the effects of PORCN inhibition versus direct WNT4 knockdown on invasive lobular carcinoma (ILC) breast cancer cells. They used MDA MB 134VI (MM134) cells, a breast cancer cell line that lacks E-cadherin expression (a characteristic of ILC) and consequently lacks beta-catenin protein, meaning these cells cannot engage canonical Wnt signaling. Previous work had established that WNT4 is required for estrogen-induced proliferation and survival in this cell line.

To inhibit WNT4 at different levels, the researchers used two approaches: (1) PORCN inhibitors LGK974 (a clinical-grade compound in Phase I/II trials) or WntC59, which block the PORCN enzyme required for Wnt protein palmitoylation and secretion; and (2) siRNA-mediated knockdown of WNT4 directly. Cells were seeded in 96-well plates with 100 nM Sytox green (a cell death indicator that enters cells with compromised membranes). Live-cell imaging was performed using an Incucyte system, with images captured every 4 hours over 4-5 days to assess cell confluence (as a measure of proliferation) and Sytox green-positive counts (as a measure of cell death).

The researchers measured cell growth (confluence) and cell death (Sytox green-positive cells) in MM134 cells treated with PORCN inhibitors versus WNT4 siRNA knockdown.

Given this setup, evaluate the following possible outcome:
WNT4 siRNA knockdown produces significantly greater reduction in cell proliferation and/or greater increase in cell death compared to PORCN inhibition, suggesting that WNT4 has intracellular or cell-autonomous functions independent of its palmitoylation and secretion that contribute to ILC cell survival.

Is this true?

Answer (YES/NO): YES